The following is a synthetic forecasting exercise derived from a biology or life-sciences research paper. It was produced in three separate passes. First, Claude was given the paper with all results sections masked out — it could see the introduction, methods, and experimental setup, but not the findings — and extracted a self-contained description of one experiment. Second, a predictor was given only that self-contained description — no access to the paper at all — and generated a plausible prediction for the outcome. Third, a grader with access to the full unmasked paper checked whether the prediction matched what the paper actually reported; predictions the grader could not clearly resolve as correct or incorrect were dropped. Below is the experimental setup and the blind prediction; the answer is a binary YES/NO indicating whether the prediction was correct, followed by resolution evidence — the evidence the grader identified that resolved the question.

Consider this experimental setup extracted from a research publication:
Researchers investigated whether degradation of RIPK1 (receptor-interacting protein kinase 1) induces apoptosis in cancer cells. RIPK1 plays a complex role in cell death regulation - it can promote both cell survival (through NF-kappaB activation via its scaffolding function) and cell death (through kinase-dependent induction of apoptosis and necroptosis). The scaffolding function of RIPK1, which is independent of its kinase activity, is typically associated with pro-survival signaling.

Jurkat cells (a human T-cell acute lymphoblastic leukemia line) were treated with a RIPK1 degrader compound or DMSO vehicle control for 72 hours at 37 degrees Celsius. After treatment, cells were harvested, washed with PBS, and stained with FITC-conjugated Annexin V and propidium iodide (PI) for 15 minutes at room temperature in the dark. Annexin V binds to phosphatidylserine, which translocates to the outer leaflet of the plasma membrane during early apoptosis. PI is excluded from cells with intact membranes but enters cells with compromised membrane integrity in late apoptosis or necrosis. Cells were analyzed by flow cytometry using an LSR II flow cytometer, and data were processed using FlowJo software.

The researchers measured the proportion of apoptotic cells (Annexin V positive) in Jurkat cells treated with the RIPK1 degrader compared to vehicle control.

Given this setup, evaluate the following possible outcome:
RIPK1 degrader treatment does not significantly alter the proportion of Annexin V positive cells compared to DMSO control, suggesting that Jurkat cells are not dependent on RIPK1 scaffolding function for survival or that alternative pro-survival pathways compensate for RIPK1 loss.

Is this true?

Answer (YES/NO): YES